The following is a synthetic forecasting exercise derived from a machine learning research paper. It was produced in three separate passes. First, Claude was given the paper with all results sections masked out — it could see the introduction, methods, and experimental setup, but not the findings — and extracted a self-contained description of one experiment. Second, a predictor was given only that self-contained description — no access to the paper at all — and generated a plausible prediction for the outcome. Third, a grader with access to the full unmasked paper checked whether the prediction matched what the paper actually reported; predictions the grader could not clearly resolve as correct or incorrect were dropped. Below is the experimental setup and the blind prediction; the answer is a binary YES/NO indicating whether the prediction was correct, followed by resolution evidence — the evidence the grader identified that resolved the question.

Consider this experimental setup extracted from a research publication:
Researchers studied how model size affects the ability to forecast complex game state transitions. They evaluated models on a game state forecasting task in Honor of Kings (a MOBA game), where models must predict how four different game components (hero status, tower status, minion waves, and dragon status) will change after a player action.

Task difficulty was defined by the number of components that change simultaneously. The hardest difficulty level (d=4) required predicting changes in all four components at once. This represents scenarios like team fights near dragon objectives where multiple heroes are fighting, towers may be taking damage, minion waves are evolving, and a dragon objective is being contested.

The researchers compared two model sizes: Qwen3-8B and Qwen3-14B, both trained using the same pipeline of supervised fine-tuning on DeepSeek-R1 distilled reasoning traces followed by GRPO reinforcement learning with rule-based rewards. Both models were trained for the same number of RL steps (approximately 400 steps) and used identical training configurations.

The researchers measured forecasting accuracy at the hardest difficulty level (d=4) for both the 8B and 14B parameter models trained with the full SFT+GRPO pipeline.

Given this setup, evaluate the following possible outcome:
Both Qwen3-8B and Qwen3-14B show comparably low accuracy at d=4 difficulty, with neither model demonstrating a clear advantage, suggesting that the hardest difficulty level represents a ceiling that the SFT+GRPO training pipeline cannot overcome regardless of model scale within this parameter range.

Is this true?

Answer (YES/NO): NO